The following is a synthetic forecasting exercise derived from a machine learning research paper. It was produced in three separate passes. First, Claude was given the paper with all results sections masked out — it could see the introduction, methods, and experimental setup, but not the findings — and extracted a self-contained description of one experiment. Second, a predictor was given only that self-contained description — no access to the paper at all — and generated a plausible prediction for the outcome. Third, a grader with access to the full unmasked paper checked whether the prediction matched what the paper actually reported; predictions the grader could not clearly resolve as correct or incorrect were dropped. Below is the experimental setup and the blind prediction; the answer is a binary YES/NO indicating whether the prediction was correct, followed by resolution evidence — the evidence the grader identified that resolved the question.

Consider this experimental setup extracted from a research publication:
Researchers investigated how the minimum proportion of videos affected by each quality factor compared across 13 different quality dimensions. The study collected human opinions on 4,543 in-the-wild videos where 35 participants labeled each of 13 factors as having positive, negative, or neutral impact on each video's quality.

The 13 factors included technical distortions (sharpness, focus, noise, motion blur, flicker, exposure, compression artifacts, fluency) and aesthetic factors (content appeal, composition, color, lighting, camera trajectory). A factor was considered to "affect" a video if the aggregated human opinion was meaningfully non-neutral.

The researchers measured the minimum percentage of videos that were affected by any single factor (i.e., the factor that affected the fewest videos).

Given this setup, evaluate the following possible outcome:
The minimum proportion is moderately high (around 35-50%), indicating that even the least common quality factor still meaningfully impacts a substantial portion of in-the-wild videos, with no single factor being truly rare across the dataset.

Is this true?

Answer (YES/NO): YES